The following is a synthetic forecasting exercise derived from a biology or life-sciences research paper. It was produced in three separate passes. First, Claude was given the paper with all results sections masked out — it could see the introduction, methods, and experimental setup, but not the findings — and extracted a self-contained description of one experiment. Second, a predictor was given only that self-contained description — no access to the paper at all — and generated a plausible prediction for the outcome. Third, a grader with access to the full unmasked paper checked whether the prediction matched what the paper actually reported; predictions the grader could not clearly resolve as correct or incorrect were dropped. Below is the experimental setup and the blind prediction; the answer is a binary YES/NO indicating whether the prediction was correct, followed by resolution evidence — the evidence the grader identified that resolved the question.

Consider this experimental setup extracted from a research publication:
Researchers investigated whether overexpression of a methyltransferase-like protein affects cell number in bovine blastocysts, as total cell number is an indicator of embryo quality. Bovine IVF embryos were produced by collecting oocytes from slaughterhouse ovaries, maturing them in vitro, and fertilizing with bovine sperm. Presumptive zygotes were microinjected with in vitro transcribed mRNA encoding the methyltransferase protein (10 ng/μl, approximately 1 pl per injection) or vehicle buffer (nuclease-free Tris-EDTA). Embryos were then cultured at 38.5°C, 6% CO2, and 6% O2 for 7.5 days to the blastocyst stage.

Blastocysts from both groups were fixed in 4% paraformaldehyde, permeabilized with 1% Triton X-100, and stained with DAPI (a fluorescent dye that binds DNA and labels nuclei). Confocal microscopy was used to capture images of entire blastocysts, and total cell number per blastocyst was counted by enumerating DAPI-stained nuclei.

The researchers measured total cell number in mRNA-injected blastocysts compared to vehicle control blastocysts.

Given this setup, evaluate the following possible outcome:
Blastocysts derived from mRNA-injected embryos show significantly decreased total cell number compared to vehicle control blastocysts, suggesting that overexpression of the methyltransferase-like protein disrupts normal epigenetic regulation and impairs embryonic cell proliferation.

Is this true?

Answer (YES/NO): NO